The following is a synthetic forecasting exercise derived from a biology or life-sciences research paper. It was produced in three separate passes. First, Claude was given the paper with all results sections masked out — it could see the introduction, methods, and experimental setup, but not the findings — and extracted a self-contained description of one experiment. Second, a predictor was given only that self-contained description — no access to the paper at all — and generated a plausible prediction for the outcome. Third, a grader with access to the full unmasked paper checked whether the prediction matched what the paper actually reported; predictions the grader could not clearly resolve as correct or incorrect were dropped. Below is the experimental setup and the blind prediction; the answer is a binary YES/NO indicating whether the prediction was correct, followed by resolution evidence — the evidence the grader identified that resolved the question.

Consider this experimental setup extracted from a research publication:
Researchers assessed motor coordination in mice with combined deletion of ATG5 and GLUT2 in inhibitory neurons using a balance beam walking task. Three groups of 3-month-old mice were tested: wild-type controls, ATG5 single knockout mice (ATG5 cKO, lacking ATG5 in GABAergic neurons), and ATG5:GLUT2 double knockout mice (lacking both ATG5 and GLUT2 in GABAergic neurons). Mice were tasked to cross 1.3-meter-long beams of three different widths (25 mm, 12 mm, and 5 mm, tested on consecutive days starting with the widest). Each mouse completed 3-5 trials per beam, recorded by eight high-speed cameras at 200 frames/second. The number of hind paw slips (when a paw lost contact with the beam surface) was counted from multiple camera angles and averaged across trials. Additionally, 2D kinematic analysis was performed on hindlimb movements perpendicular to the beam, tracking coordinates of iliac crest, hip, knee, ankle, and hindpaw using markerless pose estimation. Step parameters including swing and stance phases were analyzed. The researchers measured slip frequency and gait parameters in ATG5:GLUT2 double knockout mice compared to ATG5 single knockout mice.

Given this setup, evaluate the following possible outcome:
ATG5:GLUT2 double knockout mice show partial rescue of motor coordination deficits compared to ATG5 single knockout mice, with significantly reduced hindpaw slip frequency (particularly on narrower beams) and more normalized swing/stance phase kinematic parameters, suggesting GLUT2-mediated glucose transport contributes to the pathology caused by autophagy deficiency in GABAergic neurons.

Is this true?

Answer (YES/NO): NO